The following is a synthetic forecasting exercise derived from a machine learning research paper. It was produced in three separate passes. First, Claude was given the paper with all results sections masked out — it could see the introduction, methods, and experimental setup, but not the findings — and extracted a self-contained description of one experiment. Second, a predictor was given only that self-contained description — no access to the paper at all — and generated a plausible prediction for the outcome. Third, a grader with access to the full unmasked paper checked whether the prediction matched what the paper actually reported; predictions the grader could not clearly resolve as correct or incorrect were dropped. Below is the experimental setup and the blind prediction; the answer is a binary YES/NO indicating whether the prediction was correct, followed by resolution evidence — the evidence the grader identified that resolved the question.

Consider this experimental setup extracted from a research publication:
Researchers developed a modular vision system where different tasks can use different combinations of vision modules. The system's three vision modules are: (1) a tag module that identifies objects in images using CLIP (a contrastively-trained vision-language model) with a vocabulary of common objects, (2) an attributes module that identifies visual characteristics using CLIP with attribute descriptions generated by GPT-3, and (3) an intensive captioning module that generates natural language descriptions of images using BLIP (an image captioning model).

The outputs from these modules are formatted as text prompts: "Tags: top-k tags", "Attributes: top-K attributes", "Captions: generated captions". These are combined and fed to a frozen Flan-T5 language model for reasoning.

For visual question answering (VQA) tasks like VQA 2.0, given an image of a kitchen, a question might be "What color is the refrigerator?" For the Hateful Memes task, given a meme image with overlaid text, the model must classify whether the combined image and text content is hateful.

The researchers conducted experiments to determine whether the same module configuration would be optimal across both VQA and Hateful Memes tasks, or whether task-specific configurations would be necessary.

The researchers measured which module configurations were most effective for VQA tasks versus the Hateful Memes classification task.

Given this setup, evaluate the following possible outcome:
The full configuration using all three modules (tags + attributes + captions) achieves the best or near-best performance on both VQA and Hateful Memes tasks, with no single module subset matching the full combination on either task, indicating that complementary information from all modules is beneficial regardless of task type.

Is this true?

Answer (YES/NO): NO